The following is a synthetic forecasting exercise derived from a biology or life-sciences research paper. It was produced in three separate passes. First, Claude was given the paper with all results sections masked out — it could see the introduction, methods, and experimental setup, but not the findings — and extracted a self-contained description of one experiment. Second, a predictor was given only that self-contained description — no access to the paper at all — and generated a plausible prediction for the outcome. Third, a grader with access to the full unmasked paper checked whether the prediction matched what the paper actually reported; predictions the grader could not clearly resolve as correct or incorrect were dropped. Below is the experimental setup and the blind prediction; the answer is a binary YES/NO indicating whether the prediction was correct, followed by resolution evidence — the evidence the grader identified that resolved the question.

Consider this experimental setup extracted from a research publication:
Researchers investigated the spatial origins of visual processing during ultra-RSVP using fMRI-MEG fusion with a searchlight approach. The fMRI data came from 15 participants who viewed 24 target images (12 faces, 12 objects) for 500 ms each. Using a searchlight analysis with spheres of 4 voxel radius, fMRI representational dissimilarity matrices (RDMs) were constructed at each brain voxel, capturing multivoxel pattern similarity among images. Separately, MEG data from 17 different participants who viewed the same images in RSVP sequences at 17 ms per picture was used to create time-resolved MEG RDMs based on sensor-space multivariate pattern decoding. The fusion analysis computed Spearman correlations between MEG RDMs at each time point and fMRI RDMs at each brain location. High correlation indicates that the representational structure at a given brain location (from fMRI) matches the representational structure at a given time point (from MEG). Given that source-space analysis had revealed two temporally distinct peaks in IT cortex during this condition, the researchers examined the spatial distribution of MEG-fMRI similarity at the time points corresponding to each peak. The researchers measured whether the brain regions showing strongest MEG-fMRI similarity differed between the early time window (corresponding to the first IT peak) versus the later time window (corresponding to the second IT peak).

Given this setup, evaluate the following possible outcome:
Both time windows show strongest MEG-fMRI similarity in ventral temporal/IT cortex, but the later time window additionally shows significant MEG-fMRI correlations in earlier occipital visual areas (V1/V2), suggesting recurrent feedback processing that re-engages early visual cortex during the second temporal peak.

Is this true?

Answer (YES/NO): NO